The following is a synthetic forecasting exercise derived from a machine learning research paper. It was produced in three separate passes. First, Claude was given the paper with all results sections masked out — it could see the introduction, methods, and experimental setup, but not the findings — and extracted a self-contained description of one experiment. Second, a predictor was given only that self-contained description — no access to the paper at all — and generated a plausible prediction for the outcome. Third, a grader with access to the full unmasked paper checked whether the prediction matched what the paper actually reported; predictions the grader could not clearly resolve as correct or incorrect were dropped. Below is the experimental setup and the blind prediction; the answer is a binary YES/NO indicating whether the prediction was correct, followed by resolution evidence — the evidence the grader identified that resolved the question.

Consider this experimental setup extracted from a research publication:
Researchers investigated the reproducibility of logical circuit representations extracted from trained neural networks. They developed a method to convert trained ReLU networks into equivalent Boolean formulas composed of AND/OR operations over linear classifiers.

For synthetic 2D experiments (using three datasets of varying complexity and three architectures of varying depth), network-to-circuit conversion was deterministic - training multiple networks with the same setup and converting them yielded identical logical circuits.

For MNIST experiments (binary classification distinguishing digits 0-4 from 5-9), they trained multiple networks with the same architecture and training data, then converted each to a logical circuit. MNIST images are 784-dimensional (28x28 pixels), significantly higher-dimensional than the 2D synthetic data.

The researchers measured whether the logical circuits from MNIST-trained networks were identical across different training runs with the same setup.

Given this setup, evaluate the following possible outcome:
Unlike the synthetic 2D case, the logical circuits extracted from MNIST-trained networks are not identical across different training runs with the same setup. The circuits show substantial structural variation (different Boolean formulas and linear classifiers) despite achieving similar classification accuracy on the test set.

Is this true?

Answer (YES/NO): YES